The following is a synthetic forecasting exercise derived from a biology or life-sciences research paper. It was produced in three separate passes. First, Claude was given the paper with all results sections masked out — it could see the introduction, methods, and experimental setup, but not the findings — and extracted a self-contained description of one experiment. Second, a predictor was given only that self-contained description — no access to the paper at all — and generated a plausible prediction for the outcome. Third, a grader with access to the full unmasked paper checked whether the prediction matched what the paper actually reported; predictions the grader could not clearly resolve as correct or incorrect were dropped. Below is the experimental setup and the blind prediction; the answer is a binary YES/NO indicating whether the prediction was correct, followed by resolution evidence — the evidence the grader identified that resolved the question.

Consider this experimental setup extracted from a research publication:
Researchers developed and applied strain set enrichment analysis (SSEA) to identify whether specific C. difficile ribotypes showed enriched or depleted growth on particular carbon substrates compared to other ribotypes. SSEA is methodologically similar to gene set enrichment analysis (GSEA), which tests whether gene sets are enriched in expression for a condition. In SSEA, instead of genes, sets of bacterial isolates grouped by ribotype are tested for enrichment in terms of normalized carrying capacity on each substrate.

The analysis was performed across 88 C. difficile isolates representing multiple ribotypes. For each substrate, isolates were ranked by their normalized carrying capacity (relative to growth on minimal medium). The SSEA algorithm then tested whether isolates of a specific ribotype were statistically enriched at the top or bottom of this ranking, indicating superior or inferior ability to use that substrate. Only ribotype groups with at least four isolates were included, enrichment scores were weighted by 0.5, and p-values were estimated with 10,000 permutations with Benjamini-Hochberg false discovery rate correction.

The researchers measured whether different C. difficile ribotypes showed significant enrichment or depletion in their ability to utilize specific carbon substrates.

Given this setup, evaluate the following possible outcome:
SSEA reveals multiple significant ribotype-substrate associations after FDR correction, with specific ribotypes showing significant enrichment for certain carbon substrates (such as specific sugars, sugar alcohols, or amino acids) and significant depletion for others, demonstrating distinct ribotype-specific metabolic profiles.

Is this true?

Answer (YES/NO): YES